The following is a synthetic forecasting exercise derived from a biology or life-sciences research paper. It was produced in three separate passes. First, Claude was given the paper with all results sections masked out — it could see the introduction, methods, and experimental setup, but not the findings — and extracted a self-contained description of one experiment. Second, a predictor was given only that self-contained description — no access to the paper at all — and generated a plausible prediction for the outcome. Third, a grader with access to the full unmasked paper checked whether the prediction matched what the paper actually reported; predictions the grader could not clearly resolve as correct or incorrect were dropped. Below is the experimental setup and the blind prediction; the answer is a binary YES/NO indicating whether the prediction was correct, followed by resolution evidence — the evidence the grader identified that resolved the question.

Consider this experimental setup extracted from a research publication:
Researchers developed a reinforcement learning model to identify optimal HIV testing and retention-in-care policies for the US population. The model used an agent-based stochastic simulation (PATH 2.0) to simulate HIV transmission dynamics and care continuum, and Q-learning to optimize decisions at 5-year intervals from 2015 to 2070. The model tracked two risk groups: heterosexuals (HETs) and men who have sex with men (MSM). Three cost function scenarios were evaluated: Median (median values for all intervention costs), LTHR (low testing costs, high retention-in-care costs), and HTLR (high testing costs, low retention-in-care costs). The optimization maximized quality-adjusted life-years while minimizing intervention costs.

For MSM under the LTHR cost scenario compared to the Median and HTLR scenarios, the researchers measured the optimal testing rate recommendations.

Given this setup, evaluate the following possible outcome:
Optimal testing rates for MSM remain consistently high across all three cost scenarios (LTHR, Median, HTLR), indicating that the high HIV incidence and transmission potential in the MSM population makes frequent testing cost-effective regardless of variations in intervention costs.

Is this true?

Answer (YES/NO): NO